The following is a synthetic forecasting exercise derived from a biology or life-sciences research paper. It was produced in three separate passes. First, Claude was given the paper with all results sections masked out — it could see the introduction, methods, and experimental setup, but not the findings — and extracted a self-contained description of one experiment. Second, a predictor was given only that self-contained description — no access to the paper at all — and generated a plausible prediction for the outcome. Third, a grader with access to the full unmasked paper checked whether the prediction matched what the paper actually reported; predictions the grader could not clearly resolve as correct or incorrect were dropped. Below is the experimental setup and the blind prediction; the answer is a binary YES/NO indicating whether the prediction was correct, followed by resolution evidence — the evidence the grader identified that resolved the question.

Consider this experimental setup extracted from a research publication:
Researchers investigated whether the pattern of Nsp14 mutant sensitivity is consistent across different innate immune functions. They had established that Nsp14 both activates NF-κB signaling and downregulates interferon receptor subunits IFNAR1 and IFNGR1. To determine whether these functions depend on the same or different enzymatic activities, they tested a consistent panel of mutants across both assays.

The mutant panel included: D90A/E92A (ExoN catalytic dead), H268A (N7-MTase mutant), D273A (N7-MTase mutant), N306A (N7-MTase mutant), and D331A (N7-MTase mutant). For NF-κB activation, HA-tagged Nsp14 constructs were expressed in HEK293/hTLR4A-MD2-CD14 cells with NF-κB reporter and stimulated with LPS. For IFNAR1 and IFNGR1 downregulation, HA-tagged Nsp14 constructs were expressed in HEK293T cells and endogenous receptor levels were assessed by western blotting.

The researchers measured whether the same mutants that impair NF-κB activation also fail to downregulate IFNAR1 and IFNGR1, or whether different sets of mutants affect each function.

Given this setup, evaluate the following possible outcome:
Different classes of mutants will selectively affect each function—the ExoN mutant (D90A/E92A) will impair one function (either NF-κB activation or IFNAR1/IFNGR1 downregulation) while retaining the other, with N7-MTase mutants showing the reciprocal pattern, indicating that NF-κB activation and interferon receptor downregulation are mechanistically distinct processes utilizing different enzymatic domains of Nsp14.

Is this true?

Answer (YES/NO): NO